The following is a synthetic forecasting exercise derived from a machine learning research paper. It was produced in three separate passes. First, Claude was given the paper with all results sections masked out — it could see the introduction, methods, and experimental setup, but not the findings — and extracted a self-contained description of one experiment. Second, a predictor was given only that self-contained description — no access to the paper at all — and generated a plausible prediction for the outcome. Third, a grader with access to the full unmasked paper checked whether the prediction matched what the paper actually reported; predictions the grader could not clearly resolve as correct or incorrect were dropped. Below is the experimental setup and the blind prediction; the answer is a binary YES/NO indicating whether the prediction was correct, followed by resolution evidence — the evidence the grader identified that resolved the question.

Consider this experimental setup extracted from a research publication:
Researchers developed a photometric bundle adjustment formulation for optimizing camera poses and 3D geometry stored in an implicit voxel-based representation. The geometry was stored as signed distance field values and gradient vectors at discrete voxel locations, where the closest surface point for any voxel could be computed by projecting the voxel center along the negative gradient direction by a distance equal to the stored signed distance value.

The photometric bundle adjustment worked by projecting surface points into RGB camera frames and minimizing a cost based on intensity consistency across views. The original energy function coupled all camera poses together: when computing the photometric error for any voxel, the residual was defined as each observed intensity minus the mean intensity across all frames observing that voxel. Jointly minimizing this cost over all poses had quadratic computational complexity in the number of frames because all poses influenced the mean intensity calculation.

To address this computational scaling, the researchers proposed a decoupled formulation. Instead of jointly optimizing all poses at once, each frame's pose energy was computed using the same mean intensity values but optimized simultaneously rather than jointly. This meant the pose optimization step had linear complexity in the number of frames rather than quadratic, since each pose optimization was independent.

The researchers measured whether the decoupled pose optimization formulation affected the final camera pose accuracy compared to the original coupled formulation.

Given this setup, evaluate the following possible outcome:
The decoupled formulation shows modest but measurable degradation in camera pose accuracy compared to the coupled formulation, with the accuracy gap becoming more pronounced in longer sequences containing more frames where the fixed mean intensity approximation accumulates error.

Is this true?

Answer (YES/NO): NO